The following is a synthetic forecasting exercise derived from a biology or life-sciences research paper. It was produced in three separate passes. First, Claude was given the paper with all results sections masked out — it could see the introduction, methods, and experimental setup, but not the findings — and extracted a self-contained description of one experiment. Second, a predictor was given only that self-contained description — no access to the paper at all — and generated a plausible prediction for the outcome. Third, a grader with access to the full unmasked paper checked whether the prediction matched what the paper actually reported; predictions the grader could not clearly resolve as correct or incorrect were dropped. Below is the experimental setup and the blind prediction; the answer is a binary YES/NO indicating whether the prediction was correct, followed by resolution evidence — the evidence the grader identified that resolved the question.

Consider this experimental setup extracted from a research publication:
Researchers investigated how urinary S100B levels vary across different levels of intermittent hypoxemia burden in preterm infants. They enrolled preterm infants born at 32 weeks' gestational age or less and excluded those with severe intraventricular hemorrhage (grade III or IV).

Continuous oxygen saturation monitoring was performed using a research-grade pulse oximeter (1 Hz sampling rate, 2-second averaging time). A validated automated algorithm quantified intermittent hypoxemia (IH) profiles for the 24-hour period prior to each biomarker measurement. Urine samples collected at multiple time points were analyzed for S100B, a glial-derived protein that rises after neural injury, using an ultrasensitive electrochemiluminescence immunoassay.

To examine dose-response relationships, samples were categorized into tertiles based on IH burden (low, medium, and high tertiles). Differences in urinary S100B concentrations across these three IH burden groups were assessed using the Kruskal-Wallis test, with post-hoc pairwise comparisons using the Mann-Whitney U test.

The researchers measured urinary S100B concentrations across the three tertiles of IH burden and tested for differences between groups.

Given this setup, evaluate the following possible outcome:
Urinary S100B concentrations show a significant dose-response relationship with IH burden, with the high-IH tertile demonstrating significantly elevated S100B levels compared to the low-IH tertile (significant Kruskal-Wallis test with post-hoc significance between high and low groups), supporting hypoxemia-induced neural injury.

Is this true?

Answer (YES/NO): YES